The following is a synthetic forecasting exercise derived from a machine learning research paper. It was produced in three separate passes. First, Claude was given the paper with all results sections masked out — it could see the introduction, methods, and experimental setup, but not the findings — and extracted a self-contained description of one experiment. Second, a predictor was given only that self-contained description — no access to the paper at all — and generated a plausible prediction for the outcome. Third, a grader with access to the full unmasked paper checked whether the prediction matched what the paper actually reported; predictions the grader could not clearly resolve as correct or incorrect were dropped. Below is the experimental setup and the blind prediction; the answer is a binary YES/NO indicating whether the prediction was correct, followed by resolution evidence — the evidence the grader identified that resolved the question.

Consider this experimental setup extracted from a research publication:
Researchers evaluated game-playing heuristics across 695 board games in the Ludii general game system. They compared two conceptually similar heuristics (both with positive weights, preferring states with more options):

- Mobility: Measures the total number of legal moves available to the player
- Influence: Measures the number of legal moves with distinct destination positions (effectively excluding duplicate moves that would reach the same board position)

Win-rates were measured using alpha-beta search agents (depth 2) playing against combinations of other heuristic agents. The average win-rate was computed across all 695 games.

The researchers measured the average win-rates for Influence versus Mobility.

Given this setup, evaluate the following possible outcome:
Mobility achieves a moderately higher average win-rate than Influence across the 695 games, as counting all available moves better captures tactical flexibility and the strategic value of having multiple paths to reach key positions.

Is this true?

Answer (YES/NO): NO